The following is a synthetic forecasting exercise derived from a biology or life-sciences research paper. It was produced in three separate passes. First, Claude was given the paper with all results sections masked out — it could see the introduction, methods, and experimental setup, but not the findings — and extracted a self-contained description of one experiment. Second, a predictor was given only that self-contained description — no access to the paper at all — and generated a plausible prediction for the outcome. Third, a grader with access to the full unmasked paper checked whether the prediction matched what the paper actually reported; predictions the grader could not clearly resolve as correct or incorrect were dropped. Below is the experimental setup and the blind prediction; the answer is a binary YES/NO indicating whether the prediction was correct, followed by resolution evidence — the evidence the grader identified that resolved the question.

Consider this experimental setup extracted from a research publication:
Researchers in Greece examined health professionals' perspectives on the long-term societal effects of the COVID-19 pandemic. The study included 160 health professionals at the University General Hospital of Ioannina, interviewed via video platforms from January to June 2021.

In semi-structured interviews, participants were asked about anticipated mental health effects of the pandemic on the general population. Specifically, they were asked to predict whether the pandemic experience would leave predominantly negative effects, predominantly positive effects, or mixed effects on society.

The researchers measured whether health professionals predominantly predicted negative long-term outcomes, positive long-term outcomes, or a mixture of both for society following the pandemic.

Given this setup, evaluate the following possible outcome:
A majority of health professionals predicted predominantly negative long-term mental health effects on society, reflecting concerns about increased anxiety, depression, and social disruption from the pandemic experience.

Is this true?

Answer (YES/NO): YES